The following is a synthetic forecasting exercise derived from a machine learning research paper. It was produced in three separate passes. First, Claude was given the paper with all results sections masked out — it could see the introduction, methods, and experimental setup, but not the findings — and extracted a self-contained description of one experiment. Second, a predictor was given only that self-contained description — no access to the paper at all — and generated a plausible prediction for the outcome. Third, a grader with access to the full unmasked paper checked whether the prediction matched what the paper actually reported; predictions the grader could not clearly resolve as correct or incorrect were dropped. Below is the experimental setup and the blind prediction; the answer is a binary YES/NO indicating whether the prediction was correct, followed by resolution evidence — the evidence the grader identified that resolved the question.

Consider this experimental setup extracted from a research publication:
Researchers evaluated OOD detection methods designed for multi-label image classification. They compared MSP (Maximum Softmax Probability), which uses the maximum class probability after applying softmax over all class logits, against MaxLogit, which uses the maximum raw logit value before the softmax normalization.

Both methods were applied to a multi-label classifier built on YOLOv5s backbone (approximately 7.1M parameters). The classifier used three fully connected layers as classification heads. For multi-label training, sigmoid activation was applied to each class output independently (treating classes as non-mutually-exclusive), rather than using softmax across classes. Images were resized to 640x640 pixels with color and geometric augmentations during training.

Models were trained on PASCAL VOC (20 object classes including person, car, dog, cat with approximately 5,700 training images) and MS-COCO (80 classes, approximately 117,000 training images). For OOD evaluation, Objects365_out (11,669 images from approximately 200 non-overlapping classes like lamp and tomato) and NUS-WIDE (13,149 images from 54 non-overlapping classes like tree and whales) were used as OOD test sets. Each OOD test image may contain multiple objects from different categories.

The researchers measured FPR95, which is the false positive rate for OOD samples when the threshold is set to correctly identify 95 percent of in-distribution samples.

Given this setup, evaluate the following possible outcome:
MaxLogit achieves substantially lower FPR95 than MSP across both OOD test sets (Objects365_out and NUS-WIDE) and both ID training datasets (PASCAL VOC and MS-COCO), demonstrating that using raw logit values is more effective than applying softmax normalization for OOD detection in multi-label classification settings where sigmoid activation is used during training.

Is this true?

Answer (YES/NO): YES